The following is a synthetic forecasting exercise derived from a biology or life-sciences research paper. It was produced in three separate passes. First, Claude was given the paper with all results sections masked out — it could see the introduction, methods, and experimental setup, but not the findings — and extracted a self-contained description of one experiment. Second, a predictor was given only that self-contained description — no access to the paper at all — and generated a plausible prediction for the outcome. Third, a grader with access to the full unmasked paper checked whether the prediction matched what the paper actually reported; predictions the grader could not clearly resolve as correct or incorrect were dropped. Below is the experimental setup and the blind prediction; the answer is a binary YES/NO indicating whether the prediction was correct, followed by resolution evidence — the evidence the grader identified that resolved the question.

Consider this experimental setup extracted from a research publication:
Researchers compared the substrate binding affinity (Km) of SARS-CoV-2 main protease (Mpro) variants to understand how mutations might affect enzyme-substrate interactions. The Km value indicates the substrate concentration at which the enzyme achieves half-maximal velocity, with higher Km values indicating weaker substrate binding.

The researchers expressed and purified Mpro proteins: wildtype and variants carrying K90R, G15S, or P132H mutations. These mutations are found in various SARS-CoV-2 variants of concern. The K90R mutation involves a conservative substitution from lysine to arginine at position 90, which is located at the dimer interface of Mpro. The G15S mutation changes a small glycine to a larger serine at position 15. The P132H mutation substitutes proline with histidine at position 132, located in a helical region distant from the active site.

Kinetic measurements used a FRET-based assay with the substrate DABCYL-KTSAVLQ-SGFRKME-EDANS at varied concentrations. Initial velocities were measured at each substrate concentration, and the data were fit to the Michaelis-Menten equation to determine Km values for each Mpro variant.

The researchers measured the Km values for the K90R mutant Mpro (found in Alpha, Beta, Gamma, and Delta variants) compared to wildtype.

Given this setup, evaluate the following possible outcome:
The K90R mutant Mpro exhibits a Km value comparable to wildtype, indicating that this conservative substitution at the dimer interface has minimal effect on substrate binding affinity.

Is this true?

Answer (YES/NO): YES